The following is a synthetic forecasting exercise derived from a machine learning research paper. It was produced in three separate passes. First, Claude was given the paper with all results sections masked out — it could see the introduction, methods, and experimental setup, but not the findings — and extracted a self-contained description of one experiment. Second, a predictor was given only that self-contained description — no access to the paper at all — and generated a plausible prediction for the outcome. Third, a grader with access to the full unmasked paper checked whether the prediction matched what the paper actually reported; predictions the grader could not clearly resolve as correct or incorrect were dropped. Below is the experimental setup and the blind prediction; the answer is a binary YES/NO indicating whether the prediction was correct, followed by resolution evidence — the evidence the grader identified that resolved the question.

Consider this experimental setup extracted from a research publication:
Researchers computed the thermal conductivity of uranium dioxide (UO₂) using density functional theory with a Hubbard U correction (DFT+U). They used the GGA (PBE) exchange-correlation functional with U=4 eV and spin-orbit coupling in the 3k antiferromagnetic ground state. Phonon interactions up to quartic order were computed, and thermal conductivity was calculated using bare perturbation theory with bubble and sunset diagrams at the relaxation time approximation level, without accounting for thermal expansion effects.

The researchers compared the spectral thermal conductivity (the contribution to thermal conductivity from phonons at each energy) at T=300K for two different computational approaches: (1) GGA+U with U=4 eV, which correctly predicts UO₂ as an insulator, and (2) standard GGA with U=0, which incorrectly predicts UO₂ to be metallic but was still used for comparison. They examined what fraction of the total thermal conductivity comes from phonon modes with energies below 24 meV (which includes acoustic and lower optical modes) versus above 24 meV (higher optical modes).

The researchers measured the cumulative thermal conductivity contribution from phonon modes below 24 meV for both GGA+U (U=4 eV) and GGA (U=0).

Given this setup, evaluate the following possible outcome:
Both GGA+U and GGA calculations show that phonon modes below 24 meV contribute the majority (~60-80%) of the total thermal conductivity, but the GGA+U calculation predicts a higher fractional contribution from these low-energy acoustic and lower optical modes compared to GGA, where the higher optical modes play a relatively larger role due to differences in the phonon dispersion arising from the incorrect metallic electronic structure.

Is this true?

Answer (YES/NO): NO